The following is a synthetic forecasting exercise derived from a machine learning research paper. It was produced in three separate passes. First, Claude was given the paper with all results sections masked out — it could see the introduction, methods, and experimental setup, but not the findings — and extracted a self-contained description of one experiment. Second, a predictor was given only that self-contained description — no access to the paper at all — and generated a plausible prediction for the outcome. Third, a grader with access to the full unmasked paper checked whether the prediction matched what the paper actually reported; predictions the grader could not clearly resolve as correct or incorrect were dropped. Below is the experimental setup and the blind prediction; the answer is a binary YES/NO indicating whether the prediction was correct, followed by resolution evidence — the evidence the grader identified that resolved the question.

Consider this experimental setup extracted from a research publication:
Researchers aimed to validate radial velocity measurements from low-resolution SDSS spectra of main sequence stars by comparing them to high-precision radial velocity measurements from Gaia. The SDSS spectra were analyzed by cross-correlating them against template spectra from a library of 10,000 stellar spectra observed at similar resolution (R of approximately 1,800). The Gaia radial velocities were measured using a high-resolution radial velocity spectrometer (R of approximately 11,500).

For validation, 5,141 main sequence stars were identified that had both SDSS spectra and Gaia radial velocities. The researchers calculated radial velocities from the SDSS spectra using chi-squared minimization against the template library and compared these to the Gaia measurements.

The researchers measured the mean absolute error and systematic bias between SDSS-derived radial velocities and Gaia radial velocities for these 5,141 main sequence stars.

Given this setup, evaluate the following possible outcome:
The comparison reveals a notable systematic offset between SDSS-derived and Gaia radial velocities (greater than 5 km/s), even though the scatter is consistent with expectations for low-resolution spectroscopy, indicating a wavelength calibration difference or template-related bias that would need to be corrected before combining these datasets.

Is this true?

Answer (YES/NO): NO